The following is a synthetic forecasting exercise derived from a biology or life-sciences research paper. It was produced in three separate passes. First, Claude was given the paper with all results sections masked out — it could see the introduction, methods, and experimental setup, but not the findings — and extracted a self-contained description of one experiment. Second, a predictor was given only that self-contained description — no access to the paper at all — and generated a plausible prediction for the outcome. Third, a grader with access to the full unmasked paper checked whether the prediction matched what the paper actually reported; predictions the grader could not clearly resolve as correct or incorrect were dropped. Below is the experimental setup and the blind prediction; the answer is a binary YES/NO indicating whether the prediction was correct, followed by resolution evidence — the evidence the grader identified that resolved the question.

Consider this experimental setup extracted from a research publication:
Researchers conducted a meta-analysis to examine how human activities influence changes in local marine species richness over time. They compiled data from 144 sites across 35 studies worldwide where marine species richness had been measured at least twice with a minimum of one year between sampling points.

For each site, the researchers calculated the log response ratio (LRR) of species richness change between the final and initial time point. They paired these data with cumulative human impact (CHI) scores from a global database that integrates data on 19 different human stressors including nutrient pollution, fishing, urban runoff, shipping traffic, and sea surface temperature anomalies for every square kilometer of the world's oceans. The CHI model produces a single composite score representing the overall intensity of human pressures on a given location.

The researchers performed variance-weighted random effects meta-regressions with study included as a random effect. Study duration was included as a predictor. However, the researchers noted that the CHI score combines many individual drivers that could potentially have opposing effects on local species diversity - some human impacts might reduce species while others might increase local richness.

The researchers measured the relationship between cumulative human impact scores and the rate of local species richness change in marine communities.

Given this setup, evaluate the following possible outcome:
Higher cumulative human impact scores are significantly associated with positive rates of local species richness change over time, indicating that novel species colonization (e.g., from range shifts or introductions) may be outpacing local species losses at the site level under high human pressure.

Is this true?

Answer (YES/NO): YES